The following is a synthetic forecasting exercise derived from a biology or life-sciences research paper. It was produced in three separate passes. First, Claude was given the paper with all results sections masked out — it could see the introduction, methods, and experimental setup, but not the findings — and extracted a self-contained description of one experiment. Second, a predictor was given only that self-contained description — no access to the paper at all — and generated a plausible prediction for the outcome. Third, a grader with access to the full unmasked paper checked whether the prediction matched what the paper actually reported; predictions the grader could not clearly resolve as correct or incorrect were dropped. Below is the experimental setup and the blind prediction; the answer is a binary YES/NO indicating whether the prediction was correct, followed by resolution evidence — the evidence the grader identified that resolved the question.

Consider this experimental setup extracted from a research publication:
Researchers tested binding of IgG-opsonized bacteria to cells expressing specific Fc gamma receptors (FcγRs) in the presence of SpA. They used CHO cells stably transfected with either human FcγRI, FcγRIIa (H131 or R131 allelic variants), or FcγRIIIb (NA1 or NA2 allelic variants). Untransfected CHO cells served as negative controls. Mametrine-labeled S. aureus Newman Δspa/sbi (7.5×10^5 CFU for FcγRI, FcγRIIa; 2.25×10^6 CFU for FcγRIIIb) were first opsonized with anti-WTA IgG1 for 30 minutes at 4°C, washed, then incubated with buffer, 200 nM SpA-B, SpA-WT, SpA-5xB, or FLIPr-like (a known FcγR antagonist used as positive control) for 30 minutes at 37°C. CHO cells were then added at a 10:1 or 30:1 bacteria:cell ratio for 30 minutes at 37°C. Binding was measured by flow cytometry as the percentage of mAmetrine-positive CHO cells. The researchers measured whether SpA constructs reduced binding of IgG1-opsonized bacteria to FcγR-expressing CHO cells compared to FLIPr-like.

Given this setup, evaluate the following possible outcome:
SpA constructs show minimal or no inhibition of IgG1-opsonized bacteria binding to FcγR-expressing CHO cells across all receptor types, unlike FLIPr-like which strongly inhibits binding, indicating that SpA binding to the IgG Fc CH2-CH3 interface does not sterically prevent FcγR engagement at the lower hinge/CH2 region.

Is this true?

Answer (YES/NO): NO